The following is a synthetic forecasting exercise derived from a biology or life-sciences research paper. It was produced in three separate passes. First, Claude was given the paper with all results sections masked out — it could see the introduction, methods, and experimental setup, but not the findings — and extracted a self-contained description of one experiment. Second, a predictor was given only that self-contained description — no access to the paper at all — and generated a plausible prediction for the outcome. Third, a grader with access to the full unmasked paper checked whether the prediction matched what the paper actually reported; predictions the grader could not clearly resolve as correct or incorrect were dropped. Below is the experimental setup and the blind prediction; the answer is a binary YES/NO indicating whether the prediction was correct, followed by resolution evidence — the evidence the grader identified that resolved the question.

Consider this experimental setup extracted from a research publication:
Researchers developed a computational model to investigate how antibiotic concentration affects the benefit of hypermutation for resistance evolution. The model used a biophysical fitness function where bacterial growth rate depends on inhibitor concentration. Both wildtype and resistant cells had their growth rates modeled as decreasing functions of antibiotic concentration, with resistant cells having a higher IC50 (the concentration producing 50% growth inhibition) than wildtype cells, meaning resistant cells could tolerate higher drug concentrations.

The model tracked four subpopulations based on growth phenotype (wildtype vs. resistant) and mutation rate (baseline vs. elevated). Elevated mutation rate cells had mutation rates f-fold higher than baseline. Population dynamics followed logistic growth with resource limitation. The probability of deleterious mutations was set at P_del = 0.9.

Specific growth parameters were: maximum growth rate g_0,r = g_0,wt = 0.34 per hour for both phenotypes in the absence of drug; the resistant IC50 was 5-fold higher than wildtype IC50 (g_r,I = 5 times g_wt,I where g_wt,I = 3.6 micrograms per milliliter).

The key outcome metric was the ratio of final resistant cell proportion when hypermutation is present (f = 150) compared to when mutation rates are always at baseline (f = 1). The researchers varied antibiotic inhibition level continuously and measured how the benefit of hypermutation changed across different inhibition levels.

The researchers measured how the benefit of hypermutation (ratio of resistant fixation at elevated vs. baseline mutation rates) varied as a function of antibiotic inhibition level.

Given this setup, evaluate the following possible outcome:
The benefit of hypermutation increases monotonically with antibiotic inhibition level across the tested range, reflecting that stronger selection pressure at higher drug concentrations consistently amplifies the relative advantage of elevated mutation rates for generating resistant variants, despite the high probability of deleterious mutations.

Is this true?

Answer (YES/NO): NO